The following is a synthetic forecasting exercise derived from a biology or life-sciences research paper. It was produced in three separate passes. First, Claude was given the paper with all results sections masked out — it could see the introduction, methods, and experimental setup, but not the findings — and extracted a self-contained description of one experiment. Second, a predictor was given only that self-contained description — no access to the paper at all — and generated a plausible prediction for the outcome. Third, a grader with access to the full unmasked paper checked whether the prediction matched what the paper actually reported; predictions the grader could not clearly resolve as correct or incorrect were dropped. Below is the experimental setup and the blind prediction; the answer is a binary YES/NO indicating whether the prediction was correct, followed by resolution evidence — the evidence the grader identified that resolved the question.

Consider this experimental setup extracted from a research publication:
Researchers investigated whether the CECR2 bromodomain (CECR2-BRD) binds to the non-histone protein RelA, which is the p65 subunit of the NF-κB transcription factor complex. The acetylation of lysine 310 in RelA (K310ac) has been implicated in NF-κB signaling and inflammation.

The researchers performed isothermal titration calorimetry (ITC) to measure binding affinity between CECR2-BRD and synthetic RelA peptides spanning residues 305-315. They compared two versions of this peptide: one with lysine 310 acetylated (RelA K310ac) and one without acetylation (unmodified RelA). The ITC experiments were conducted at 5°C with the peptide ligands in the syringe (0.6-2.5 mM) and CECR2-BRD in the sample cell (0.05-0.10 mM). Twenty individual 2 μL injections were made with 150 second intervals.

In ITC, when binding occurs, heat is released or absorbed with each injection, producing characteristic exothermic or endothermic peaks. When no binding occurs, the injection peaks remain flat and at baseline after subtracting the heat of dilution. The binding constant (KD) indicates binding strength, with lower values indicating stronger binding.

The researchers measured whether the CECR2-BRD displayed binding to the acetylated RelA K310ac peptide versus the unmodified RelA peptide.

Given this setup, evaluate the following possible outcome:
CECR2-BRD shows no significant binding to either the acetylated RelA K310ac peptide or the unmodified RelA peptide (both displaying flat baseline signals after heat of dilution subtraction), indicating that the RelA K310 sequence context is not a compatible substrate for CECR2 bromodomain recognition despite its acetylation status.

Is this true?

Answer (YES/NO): NO